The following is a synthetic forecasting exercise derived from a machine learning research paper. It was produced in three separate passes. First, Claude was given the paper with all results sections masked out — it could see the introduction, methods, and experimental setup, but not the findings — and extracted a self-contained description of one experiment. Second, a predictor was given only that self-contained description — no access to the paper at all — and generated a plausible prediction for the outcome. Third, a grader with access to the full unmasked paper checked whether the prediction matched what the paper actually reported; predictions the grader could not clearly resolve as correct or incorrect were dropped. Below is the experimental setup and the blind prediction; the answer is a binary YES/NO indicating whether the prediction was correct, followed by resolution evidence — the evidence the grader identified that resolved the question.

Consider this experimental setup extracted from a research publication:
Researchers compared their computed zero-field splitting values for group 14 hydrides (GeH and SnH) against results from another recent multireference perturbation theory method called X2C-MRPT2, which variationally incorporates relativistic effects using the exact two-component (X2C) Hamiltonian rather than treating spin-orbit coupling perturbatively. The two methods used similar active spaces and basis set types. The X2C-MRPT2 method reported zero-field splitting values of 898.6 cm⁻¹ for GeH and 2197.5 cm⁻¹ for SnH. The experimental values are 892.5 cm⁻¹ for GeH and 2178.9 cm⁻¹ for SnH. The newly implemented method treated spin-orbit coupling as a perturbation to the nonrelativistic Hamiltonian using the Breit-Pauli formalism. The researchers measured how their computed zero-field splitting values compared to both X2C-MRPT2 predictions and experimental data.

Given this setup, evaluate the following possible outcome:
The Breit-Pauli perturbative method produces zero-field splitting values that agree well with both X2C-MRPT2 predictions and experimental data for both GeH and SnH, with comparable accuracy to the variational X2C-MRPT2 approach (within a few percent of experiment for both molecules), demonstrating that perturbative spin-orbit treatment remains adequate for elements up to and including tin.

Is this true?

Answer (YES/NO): NO